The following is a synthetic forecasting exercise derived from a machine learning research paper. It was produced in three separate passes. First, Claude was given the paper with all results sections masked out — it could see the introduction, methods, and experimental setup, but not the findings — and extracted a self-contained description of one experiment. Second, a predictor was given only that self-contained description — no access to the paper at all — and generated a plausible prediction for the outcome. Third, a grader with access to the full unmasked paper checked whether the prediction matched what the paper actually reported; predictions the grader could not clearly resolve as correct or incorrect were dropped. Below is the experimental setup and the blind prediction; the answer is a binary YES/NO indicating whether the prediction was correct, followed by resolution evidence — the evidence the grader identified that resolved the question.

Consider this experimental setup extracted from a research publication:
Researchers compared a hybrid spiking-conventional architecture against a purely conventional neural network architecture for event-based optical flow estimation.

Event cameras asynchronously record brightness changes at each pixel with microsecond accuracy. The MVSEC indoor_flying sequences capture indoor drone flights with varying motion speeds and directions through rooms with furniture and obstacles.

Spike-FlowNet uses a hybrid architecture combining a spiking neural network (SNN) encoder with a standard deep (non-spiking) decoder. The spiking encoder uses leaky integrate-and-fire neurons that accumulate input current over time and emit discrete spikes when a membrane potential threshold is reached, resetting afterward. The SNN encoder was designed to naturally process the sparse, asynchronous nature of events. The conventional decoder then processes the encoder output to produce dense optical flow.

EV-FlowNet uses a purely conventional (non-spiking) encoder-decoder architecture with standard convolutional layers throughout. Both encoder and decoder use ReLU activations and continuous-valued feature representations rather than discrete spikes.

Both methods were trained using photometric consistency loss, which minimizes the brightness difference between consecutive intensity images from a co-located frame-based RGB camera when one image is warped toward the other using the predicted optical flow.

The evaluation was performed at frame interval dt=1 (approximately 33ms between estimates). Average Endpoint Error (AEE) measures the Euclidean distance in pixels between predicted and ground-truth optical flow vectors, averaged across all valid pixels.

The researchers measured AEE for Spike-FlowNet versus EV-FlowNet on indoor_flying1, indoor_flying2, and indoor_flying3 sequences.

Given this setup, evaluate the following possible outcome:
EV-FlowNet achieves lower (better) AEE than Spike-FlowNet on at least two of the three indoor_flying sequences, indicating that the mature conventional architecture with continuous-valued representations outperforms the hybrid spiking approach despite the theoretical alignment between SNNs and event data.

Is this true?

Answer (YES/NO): NO